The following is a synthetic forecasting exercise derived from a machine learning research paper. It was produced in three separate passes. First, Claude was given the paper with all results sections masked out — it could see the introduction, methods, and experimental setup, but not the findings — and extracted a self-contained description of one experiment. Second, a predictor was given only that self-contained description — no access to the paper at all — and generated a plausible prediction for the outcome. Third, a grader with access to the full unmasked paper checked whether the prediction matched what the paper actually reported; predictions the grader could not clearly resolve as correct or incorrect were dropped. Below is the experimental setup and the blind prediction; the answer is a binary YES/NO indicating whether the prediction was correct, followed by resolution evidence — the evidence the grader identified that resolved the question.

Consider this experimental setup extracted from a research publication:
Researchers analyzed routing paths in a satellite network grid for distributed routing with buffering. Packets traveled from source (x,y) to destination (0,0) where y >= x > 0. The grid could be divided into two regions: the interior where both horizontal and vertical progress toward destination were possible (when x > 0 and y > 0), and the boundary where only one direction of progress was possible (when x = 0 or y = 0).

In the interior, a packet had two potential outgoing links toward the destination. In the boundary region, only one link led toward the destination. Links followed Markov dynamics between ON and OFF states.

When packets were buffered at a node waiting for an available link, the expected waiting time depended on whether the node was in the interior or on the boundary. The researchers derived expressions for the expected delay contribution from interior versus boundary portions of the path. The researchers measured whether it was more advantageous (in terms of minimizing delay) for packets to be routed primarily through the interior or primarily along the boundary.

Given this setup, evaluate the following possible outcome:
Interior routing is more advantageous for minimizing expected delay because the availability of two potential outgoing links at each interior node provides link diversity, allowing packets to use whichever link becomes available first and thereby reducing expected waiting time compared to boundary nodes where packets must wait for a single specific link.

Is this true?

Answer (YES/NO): YES